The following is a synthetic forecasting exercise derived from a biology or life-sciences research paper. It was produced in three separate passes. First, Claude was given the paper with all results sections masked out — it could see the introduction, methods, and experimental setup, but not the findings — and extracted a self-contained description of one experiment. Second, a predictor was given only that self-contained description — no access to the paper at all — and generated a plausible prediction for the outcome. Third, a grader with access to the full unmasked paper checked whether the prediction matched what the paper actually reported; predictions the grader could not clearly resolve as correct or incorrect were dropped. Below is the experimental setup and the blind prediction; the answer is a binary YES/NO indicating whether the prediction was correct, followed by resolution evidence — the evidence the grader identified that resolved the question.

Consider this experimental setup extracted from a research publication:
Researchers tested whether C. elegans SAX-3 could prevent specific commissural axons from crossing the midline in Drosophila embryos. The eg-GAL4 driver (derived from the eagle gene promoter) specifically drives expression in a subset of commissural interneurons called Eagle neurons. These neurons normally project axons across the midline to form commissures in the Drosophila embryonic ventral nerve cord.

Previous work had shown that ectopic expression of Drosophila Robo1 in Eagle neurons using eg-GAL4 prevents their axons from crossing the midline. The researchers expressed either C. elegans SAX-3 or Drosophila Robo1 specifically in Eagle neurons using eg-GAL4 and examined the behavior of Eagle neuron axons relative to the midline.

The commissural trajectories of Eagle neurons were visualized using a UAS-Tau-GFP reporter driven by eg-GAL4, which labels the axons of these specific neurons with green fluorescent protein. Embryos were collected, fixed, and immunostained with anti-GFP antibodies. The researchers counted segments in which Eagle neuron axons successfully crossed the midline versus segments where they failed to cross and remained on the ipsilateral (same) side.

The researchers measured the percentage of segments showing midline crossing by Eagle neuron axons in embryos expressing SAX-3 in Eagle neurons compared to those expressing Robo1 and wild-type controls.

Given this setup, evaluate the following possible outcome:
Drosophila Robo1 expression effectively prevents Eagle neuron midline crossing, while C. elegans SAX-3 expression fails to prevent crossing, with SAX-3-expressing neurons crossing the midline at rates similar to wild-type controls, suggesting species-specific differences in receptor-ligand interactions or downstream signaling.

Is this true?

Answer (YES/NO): NO